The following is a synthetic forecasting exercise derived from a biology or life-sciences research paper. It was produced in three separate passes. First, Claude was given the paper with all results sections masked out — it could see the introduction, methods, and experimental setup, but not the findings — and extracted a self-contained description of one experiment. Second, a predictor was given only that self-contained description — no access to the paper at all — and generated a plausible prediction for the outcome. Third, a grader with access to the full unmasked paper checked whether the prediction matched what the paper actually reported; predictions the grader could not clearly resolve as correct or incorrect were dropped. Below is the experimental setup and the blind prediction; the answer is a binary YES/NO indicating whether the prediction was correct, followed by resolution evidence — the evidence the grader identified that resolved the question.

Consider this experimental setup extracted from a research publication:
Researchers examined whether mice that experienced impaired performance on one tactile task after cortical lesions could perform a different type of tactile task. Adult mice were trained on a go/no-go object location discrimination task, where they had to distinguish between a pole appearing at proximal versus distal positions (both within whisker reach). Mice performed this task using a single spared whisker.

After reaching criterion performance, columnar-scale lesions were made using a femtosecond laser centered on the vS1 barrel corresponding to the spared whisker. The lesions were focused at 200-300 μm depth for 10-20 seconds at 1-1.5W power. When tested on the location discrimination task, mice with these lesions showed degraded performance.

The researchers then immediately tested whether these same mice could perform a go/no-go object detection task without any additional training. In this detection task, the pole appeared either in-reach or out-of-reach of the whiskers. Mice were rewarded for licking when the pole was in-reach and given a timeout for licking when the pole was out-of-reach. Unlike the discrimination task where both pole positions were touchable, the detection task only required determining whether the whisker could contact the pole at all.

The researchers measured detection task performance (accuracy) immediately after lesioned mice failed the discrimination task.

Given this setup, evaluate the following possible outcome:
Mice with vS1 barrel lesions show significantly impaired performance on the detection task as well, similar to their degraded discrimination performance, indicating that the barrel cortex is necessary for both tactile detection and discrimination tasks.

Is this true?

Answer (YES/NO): NO